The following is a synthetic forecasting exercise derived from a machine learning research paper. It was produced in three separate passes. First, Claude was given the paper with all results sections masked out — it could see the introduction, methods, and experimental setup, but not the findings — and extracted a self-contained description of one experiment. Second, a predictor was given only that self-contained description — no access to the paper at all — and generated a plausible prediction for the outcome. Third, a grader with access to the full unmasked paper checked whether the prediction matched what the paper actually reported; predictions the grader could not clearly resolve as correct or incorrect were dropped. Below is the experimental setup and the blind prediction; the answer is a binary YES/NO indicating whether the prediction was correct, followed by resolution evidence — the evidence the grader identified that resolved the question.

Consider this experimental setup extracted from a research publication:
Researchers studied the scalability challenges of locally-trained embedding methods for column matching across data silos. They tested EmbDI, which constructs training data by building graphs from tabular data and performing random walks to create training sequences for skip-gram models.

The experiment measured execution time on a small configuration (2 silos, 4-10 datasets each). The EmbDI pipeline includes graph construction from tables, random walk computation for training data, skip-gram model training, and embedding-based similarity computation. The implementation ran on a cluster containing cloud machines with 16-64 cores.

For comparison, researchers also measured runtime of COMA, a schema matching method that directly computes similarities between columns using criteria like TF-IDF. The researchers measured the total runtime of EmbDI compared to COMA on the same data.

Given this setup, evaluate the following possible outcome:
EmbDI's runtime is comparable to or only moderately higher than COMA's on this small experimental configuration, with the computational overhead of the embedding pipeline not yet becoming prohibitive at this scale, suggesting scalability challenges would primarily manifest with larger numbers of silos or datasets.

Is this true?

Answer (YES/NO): NO